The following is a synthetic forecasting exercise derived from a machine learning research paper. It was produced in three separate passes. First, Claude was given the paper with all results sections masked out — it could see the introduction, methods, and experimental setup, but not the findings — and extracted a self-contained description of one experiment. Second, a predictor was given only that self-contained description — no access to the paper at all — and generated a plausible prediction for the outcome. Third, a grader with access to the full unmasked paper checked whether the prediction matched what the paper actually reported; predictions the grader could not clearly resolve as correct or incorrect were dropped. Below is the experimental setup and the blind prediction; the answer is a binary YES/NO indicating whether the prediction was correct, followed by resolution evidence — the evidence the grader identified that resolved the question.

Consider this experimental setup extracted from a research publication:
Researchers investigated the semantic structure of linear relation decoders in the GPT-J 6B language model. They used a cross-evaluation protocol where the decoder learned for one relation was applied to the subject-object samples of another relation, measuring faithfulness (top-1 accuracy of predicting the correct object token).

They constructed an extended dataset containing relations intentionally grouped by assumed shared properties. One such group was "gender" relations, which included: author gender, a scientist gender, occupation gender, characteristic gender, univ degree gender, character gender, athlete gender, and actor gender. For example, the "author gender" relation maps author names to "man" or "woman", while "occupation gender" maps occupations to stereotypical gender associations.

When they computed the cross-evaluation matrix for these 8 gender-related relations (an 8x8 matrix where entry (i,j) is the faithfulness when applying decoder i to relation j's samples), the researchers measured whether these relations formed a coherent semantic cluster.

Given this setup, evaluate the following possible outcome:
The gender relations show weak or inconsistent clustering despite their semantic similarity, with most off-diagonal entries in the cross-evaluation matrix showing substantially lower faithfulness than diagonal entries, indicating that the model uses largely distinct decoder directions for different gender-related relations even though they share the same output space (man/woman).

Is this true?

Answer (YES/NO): NO